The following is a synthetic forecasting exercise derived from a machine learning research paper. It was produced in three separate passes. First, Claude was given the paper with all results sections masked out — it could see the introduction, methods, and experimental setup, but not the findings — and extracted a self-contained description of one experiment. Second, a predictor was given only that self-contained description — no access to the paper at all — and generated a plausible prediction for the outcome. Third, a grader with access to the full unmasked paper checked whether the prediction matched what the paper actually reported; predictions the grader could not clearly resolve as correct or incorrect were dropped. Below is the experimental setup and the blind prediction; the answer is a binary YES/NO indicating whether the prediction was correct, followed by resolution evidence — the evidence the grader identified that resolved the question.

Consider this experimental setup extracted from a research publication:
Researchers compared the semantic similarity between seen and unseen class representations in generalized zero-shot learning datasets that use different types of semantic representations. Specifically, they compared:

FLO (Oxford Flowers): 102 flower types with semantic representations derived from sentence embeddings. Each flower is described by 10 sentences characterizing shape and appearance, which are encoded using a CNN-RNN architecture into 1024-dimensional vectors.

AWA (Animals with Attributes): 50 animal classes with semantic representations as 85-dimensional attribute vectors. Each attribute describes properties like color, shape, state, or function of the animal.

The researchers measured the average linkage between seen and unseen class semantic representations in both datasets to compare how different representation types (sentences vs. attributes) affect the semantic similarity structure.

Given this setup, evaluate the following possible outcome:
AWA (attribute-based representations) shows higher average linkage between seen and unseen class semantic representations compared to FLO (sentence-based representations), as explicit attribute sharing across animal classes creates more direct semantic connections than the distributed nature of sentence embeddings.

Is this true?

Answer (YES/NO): NO